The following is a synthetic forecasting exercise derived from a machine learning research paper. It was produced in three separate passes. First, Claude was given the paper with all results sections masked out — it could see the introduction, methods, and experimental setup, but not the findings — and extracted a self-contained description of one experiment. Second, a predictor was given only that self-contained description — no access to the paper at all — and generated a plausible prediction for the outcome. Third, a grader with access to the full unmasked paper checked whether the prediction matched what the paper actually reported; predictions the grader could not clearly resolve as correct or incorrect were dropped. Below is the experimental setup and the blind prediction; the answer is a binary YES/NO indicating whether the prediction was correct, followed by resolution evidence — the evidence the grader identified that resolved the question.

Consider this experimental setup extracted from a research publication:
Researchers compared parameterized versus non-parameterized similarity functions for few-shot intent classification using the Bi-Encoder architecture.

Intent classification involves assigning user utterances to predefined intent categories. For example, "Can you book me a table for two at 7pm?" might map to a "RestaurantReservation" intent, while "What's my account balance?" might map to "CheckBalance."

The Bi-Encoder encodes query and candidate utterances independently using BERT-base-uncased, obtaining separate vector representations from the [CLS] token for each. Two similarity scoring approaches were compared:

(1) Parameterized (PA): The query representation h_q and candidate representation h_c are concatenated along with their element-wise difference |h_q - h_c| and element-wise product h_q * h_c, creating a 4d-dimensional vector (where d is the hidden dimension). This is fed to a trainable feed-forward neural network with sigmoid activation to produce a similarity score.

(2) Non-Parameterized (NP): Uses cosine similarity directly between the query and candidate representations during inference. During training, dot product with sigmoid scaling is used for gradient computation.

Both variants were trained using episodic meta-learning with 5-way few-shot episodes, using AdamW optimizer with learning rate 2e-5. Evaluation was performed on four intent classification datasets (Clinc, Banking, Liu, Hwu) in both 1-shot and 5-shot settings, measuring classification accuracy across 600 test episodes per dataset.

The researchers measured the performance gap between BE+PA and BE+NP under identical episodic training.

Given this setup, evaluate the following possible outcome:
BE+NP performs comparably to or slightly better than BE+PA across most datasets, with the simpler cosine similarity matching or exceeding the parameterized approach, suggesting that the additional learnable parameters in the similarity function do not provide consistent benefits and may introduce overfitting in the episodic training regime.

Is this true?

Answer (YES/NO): NO